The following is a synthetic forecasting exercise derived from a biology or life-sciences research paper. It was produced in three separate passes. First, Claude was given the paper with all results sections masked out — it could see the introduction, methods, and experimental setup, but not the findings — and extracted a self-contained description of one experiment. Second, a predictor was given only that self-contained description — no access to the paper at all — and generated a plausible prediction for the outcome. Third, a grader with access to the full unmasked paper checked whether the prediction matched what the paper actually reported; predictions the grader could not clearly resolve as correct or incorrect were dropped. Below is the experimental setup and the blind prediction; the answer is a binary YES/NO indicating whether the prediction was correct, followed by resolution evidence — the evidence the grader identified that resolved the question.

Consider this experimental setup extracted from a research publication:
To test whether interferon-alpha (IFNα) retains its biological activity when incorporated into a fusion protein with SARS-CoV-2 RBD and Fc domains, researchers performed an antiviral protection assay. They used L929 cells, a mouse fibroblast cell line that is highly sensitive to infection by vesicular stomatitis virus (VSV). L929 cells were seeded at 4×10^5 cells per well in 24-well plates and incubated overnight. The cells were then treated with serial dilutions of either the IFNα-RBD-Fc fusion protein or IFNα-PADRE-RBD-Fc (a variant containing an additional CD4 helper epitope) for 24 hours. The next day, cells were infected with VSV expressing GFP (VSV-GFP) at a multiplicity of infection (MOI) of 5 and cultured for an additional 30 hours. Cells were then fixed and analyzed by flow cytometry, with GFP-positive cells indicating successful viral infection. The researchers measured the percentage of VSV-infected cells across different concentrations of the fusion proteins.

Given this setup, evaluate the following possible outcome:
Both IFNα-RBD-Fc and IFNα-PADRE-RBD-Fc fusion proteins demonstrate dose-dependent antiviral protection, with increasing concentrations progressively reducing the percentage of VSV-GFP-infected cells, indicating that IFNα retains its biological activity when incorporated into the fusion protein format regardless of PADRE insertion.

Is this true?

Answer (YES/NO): YES